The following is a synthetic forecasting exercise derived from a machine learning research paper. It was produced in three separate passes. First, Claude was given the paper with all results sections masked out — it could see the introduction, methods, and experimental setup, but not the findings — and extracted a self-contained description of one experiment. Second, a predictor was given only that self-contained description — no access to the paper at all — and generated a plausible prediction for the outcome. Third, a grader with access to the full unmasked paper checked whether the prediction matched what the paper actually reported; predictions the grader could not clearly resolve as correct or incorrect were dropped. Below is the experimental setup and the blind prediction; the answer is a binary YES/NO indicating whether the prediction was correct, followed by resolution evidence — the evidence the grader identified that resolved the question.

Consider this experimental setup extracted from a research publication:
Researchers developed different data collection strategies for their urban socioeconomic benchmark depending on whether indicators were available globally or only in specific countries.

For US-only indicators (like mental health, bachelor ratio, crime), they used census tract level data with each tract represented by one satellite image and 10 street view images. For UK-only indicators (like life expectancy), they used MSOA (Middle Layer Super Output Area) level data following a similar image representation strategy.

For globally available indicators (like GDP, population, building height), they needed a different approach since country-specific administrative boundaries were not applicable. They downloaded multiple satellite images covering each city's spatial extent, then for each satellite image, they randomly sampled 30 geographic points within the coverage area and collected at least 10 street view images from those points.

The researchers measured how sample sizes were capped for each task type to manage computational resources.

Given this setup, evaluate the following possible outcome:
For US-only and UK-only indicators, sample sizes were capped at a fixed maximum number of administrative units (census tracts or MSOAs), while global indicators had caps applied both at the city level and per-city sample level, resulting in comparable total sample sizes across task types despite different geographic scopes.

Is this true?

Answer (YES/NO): NO